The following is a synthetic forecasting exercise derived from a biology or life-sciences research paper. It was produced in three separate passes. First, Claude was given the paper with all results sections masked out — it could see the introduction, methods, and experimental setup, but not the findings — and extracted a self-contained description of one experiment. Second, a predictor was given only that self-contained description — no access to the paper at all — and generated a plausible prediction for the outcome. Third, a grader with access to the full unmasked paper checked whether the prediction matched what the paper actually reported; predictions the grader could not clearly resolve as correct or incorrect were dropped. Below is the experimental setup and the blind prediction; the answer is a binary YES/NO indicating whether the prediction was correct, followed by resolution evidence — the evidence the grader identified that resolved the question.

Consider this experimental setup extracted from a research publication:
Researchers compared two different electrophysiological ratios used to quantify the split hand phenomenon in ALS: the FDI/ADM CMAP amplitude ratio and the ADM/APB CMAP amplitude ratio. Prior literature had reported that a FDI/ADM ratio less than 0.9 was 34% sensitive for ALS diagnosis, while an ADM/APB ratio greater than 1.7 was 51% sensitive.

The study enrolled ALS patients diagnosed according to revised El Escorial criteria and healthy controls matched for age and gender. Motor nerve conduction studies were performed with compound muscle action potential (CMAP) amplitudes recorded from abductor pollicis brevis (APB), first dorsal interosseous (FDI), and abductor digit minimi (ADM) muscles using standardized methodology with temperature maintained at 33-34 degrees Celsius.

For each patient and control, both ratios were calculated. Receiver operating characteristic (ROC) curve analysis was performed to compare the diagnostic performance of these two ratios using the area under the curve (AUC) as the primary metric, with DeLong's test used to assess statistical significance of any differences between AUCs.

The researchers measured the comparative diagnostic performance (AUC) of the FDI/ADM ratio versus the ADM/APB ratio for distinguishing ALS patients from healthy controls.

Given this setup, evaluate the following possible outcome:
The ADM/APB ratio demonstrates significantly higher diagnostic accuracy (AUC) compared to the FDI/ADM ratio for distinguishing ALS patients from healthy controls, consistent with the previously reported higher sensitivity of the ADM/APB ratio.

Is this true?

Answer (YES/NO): NO